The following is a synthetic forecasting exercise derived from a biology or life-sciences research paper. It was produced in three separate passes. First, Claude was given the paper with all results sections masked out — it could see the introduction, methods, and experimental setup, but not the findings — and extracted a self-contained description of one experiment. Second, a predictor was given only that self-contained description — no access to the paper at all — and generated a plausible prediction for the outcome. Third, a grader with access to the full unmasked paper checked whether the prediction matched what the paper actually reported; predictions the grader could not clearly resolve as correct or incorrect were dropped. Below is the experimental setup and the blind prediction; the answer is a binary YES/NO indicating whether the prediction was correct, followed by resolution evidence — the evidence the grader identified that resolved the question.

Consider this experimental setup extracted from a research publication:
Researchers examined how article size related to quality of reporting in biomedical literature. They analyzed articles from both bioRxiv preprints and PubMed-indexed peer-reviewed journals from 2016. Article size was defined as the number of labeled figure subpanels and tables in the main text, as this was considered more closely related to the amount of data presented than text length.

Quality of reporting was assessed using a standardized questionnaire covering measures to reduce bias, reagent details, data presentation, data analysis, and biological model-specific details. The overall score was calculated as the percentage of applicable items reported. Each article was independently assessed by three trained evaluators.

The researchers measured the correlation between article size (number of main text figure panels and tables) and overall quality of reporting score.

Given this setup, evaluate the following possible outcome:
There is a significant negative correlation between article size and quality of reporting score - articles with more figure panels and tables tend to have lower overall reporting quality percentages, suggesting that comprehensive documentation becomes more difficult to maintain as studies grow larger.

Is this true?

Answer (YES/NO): YES